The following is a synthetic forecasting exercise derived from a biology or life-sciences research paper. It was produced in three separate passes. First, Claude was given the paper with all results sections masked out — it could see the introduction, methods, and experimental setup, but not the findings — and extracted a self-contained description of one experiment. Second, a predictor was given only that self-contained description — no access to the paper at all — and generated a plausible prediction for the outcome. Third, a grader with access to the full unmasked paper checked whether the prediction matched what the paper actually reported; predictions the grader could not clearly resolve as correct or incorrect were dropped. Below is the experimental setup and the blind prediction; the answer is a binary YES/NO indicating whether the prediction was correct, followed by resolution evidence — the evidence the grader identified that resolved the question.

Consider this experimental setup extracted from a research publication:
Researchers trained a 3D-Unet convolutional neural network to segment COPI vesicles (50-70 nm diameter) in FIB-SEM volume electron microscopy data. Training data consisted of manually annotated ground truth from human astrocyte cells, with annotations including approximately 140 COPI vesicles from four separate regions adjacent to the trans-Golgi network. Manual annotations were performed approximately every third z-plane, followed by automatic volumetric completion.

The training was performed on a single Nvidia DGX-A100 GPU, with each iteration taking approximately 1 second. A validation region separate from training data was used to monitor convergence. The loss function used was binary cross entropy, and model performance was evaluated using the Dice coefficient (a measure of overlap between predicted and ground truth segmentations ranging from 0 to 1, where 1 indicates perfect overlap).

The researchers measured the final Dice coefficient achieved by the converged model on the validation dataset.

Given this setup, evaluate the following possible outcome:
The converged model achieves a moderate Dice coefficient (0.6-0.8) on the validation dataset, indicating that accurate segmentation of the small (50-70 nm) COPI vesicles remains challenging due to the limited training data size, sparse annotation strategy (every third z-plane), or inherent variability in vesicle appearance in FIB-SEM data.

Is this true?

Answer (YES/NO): NO